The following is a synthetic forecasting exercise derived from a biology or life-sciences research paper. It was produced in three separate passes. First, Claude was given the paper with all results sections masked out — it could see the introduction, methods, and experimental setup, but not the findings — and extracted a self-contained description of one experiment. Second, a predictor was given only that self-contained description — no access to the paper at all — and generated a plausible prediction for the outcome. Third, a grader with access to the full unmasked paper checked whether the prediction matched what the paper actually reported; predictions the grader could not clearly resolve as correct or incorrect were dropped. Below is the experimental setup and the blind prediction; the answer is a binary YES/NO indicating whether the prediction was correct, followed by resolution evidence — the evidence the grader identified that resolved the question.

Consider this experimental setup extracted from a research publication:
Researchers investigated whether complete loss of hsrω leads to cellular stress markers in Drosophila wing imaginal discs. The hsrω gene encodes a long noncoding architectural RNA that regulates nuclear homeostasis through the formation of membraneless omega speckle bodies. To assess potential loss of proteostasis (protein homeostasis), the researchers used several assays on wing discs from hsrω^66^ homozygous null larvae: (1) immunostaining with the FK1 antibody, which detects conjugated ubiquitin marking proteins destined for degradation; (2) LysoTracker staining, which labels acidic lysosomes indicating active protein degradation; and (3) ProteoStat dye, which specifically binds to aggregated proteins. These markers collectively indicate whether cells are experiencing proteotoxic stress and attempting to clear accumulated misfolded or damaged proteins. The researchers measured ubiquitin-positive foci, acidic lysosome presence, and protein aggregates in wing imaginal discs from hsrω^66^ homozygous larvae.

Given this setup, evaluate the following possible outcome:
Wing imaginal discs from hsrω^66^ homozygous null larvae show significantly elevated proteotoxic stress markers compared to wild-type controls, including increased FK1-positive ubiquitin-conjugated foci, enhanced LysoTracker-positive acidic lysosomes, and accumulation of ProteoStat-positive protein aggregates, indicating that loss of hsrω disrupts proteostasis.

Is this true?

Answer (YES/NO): YES